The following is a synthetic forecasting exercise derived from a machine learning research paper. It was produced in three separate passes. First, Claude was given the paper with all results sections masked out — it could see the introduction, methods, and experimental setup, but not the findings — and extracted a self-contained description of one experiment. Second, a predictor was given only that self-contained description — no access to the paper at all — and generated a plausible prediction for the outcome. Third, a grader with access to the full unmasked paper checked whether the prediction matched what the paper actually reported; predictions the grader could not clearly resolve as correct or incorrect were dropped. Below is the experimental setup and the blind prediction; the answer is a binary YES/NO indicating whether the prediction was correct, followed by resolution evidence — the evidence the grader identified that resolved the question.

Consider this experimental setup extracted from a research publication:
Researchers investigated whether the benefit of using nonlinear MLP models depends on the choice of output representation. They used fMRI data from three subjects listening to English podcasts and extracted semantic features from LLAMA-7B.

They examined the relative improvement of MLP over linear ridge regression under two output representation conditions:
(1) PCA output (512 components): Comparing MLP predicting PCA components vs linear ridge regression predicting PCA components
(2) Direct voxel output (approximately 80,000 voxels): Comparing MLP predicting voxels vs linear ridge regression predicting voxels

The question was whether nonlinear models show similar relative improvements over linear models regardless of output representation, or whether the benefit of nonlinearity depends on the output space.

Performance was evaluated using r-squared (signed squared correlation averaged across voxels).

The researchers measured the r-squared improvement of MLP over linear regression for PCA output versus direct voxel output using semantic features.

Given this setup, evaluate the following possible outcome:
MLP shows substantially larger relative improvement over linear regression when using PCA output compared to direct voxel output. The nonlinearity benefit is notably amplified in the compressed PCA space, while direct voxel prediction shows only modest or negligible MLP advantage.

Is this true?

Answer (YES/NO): NO